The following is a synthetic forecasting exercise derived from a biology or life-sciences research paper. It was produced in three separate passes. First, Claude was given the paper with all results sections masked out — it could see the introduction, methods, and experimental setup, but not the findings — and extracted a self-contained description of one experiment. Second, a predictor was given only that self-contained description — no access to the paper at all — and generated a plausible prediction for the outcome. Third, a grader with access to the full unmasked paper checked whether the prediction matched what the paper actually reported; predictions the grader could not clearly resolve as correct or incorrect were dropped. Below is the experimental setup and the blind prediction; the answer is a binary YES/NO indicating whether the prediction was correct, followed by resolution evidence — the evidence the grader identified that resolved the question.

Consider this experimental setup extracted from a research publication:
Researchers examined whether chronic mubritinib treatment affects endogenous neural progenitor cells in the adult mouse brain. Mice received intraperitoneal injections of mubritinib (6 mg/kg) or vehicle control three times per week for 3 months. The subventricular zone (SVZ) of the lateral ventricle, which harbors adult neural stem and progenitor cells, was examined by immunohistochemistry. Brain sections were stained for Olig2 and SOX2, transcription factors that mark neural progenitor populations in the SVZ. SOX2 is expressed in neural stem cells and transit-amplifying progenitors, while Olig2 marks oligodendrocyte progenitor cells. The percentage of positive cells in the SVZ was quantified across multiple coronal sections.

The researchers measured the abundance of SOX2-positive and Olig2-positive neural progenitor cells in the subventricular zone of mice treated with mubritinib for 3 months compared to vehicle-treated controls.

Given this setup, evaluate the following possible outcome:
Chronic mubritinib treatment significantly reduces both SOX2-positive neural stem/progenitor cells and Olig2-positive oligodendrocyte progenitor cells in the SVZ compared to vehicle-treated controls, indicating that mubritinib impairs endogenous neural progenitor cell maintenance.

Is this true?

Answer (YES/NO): NO